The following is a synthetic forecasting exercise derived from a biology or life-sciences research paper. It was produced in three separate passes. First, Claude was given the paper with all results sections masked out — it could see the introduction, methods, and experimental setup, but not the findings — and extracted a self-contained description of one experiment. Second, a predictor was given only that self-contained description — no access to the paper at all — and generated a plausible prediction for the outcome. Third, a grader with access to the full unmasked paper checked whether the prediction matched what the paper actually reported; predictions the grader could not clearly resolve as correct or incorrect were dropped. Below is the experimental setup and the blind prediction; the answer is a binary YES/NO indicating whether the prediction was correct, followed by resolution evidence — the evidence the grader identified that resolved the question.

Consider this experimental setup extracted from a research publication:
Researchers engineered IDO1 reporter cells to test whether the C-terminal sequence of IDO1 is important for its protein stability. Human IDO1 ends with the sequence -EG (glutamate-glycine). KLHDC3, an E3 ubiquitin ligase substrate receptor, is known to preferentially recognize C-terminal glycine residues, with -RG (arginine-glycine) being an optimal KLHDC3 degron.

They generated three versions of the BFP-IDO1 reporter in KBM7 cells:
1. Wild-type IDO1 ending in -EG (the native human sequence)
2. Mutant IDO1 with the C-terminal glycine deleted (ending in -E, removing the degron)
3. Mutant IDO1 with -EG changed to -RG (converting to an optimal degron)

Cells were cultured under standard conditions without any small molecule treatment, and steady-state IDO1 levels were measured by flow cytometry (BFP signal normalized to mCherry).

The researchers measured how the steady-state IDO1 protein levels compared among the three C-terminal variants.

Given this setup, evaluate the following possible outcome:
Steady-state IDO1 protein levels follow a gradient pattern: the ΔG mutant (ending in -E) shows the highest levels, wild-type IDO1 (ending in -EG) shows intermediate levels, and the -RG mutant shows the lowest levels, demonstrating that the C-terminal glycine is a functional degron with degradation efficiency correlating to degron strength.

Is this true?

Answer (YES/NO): YES